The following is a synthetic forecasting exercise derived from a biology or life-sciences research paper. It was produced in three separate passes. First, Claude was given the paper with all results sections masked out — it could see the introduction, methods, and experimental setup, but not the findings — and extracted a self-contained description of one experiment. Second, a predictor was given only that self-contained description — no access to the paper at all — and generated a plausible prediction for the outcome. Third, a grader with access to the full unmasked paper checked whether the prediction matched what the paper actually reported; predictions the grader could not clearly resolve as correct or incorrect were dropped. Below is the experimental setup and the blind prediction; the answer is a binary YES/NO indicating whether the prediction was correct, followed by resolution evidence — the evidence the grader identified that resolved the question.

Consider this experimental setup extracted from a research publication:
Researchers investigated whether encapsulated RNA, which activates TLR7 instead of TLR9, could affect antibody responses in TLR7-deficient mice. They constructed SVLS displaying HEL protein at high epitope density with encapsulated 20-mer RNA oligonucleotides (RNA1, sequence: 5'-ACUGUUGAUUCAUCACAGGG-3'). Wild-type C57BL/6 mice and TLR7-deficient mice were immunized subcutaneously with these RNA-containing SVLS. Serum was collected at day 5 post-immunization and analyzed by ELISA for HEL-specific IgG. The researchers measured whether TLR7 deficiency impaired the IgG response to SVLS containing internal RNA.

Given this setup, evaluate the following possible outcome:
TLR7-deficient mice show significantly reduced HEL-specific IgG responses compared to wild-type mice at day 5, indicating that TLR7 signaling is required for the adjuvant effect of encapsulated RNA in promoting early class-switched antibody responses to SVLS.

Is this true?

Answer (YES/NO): YES